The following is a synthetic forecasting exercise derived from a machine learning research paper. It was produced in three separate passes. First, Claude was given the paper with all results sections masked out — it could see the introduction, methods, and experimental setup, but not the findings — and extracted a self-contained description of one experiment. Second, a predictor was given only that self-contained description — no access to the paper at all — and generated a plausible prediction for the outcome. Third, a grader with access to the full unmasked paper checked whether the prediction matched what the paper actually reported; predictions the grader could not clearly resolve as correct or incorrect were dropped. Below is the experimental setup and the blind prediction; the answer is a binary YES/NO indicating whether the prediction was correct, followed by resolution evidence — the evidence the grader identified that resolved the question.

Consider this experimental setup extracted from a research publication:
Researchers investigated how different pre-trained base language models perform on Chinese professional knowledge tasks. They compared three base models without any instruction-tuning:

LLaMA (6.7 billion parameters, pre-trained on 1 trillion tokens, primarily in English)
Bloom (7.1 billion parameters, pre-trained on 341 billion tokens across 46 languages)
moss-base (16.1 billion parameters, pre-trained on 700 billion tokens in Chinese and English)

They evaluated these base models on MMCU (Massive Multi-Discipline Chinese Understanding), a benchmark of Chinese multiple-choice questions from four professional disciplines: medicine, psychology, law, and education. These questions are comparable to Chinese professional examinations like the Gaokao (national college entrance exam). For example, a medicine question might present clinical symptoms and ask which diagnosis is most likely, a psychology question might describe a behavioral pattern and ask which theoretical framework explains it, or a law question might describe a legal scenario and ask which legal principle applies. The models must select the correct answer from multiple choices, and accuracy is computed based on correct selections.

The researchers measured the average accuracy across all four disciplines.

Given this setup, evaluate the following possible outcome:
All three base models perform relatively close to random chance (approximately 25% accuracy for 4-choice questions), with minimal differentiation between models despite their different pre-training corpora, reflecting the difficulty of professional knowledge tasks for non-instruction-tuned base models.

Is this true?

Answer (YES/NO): NO